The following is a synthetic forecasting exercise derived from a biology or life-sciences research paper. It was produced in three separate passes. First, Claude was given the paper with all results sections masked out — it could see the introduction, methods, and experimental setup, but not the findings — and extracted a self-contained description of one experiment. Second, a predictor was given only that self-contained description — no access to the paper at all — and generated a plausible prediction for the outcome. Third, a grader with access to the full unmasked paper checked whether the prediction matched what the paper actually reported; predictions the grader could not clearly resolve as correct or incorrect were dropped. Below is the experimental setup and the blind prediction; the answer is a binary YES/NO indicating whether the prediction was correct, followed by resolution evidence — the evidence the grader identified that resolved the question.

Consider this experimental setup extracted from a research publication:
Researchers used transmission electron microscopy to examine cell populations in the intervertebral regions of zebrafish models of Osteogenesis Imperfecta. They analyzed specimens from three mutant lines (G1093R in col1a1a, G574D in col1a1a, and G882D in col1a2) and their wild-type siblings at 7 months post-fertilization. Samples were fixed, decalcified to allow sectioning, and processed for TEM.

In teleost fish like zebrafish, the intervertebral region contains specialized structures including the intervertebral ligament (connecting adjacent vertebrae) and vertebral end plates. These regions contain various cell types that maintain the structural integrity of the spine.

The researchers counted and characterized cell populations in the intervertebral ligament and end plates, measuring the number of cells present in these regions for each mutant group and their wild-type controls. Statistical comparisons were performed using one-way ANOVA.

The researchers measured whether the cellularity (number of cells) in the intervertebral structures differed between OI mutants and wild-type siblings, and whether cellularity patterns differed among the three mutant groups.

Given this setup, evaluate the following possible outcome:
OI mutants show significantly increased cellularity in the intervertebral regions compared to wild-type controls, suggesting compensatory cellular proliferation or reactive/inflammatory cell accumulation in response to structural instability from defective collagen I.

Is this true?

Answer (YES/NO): NO